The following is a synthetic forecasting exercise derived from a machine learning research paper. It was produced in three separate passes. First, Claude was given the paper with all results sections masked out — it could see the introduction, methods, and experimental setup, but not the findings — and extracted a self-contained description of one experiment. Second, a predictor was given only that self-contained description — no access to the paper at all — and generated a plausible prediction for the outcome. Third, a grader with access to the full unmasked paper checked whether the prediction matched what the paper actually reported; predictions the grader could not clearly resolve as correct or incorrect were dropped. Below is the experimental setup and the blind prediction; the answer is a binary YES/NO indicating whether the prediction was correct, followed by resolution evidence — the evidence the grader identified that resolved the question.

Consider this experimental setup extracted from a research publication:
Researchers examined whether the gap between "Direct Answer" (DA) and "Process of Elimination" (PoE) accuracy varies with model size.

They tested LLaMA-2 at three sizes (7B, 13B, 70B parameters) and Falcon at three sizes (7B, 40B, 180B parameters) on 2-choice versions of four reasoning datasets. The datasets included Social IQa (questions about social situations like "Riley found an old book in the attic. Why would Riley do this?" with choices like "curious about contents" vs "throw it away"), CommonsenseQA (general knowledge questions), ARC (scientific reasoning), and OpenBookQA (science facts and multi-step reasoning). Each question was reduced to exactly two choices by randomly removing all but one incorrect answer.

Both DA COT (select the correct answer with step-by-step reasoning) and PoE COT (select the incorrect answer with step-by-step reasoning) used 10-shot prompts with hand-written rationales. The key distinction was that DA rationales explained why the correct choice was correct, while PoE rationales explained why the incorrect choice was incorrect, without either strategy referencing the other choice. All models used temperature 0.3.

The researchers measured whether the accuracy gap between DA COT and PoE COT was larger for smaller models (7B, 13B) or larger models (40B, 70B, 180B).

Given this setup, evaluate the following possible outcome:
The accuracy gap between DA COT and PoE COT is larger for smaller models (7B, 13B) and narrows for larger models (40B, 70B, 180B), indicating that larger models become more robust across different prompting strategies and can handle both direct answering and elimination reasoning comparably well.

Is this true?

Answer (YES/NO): YES